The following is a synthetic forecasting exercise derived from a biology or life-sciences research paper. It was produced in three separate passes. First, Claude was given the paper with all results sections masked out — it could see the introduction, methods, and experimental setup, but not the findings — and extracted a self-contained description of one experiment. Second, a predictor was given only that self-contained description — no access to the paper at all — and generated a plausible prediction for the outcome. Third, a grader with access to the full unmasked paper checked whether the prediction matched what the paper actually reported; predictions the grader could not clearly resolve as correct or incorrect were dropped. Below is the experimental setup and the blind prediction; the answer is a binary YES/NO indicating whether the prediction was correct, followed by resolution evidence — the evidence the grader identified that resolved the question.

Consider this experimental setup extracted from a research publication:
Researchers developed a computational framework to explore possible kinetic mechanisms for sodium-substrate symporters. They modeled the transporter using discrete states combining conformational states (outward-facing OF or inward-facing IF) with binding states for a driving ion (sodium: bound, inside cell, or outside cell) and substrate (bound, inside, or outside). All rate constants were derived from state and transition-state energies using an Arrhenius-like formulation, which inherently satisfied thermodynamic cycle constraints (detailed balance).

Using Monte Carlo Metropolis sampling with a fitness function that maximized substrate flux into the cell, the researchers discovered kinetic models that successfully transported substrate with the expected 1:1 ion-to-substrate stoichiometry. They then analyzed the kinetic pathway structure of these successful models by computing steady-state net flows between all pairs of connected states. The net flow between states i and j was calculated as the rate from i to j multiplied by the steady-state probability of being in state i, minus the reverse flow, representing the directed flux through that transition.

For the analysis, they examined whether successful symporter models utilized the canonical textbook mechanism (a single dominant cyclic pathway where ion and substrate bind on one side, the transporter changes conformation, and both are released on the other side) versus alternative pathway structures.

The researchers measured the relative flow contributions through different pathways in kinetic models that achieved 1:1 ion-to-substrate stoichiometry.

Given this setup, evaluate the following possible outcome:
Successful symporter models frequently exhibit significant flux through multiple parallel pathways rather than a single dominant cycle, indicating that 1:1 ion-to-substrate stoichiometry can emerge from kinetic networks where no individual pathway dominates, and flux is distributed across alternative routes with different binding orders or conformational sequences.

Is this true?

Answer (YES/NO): YES